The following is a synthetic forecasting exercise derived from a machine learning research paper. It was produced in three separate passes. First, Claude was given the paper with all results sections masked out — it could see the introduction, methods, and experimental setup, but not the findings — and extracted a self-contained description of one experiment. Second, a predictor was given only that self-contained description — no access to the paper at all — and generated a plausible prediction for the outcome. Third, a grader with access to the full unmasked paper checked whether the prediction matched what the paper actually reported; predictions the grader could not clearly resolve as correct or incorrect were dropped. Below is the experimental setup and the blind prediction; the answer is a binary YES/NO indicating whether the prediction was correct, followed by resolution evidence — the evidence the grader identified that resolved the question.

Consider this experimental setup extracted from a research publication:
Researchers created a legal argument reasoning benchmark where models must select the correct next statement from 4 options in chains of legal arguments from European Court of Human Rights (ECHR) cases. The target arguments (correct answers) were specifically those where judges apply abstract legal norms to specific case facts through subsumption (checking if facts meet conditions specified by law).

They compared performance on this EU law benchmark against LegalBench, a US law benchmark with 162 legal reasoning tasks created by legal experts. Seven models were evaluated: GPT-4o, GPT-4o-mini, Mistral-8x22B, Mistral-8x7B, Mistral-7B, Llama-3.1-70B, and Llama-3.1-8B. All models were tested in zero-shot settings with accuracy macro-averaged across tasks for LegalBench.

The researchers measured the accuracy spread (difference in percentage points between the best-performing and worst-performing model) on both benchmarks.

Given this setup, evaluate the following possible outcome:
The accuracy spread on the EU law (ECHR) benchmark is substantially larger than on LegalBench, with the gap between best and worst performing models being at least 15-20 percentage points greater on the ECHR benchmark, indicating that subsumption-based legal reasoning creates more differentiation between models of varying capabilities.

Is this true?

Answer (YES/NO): NO